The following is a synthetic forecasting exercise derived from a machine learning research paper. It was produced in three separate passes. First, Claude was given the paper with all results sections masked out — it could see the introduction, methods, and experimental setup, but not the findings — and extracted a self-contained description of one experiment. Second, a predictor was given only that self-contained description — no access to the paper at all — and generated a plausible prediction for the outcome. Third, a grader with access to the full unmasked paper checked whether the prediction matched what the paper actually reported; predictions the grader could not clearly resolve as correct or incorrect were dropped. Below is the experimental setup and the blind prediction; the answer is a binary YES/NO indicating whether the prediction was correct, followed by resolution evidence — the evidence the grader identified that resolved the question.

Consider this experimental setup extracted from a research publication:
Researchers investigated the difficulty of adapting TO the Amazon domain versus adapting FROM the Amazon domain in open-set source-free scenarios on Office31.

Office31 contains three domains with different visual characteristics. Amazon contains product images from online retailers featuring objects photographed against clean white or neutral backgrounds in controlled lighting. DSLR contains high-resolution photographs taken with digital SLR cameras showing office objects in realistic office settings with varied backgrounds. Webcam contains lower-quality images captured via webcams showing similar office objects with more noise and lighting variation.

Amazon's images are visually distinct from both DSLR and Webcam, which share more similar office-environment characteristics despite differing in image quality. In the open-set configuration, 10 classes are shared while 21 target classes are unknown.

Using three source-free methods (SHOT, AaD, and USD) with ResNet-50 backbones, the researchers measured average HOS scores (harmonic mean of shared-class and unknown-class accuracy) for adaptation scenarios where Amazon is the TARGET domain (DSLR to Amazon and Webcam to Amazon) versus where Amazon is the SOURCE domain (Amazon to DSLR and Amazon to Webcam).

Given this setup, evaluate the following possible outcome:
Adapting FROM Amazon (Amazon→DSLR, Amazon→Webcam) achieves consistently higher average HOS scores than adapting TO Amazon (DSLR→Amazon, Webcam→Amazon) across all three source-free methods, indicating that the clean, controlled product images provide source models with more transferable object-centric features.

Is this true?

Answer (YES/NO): YES